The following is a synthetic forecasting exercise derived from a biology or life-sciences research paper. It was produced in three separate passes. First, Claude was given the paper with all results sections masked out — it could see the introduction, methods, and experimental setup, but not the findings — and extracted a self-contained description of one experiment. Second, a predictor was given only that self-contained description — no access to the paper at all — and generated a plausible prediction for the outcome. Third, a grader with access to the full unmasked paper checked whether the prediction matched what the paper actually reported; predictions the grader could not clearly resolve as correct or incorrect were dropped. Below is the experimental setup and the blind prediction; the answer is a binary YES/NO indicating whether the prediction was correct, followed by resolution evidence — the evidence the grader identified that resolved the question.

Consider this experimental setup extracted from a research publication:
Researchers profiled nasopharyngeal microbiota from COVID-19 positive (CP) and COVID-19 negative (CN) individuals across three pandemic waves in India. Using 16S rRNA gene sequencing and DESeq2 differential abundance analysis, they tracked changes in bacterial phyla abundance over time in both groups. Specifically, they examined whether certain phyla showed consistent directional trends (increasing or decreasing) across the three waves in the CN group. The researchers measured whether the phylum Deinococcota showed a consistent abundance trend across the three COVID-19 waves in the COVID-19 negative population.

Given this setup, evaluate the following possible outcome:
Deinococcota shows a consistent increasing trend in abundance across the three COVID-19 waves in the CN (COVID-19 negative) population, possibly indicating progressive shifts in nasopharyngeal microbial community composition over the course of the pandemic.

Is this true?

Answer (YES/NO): YES